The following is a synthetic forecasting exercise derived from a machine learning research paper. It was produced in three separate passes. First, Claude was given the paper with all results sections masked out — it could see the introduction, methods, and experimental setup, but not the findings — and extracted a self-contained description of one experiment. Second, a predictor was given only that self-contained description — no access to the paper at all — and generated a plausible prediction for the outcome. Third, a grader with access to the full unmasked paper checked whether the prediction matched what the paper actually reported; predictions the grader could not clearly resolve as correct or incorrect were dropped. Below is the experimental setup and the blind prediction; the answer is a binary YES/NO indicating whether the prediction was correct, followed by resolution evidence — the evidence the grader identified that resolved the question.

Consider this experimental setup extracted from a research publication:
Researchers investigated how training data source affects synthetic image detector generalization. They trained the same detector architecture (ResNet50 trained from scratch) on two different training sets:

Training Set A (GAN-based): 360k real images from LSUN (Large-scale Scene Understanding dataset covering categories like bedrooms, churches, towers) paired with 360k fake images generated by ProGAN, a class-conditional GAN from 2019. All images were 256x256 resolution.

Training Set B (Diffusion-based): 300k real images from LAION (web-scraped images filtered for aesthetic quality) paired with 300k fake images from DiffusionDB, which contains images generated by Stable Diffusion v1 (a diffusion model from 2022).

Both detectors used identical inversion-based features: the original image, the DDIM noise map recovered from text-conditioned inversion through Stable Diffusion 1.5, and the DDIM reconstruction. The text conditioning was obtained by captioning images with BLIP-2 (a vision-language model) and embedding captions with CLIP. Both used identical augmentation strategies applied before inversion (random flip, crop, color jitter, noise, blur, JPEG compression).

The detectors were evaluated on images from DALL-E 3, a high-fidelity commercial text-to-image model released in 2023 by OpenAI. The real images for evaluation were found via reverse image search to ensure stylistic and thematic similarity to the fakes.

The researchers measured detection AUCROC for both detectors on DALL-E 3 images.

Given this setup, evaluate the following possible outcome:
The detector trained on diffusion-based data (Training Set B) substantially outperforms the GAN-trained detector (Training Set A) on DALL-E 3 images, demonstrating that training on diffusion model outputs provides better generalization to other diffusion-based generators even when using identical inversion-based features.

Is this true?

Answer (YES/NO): NO